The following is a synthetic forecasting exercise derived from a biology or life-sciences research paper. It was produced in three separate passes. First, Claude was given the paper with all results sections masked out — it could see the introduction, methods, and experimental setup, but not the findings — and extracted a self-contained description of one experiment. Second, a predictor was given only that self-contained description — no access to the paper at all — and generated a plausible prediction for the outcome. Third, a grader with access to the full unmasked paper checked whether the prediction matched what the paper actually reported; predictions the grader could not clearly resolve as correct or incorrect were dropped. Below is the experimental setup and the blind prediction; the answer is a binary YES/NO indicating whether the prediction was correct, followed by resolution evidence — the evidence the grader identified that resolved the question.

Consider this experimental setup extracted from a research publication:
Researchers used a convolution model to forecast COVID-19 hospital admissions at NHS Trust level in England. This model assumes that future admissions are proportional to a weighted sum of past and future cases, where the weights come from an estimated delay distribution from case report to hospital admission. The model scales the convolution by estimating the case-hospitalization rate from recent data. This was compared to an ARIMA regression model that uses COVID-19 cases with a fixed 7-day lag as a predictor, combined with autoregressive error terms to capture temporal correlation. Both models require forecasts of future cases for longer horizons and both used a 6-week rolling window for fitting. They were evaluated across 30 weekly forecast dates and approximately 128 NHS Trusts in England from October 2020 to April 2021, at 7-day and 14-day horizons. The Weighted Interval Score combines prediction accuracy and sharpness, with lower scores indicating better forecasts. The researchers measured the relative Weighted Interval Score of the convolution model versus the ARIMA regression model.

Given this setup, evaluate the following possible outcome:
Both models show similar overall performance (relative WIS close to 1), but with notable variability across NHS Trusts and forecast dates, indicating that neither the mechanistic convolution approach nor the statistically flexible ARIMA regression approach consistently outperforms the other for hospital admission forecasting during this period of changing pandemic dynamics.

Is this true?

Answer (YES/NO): NO